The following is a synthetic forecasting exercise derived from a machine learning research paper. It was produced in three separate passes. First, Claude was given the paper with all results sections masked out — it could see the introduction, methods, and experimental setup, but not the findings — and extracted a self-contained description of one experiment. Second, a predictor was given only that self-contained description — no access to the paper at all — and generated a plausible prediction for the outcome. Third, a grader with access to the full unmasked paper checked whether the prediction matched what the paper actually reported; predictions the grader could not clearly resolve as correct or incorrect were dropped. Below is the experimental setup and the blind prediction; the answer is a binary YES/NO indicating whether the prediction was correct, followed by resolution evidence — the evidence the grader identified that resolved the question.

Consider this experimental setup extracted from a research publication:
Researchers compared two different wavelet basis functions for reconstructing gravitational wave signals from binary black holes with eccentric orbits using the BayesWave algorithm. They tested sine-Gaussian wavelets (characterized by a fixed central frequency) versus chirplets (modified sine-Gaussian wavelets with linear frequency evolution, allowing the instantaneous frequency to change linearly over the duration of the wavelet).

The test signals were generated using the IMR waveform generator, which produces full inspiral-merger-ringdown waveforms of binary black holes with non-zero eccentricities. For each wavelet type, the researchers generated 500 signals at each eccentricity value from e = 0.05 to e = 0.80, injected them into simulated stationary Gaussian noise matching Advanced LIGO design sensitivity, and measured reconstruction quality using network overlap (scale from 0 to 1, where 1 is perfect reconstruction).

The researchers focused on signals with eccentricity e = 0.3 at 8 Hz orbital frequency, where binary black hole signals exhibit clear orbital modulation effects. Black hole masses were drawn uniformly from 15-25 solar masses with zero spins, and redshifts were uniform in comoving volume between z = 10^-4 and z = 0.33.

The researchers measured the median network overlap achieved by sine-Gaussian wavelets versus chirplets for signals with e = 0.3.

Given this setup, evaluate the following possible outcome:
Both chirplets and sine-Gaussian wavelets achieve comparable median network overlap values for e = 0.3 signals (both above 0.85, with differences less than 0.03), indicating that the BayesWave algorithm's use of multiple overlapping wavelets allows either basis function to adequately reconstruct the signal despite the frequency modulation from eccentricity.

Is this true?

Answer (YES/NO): NO